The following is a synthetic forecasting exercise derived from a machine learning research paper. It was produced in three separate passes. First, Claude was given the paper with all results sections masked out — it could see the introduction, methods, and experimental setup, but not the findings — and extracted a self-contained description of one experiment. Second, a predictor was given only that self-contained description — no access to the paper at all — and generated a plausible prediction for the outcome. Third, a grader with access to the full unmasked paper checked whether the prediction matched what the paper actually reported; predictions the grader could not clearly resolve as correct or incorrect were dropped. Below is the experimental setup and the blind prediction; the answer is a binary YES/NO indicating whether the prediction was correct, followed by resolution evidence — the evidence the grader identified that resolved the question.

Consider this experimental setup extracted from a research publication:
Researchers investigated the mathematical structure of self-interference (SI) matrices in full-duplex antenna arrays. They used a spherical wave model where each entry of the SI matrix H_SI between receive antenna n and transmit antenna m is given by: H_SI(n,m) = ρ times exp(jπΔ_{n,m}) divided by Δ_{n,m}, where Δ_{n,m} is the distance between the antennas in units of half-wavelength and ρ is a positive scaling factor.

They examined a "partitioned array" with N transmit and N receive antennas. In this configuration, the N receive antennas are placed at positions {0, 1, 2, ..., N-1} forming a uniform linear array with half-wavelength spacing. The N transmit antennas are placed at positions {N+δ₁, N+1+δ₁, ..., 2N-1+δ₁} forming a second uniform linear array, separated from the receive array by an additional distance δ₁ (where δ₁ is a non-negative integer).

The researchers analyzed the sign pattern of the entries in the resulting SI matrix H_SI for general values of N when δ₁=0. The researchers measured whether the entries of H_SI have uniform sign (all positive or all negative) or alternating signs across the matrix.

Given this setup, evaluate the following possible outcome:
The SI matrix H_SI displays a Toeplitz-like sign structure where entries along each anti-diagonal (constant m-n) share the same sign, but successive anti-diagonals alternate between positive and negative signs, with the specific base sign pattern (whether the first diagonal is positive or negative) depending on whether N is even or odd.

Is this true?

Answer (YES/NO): NO